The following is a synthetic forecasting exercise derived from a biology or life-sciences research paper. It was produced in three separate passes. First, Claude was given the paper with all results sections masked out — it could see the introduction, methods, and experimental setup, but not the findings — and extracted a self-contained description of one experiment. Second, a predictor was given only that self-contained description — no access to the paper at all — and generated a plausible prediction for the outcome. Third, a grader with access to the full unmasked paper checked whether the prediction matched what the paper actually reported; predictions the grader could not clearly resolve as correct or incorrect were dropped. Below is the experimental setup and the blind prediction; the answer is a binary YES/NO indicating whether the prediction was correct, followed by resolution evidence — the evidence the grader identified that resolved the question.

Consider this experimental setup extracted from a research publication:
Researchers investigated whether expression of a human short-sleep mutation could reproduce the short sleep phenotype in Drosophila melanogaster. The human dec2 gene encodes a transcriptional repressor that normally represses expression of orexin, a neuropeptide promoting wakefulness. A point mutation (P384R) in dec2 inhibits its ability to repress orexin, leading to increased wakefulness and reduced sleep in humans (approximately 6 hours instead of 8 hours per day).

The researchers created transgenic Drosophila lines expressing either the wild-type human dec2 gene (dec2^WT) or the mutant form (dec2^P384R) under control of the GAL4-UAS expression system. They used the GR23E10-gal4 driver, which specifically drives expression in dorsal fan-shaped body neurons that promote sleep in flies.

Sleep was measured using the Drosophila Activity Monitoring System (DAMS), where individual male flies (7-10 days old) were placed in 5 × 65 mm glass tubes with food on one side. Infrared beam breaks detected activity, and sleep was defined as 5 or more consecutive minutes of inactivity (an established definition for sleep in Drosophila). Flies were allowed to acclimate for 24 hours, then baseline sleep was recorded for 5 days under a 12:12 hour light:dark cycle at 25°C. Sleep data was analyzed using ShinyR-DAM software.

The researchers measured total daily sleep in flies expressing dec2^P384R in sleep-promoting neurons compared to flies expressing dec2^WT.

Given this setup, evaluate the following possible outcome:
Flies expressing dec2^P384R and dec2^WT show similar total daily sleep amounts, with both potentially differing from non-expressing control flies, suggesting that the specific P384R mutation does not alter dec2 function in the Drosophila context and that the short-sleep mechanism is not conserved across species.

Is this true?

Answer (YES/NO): NO